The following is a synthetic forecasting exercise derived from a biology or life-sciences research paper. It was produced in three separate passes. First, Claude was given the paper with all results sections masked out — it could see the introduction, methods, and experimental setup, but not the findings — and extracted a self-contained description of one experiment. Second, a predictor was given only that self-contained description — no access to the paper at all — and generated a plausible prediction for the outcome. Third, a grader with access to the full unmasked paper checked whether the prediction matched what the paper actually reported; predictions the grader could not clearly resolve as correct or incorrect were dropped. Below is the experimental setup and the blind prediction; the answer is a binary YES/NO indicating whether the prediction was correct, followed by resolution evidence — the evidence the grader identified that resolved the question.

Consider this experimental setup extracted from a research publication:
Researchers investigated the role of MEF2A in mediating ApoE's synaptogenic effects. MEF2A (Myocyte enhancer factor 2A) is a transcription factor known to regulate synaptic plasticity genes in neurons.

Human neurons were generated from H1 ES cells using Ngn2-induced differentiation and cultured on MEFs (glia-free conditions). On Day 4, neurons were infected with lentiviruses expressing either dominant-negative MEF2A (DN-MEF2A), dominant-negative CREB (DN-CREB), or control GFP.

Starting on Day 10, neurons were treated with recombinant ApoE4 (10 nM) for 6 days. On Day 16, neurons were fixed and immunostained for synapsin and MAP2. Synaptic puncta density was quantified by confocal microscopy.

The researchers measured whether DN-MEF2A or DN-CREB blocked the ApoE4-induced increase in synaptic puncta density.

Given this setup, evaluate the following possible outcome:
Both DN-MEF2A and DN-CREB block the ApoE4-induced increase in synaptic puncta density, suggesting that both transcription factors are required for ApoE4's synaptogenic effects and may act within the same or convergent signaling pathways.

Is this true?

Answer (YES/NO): NO